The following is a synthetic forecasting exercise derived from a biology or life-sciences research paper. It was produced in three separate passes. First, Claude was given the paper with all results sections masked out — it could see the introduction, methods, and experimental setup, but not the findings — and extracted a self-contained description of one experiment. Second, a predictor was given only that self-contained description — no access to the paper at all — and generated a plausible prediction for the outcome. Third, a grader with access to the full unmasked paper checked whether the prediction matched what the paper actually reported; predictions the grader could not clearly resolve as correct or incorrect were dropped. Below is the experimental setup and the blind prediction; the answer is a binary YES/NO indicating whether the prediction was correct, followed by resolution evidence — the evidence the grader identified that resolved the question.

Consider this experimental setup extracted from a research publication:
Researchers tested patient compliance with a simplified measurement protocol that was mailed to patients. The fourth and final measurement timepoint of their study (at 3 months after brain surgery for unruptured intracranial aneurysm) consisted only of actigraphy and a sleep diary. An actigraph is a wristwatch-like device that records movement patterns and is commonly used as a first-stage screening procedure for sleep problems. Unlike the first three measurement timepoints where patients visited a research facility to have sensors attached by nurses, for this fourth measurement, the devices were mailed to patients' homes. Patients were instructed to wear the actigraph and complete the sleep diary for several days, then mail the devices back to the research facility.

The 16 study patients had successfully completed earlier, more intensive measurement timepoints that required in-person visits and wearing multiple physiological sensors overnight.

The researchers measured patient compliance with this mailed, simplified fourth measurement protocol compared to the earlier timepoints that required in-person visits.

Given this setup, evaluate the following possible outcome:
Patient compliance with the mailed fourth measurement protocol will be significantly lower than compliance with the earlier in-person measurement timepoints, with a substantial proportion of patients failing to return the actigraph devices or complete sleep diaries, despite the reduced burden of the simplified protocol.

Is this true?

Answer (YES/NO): NO